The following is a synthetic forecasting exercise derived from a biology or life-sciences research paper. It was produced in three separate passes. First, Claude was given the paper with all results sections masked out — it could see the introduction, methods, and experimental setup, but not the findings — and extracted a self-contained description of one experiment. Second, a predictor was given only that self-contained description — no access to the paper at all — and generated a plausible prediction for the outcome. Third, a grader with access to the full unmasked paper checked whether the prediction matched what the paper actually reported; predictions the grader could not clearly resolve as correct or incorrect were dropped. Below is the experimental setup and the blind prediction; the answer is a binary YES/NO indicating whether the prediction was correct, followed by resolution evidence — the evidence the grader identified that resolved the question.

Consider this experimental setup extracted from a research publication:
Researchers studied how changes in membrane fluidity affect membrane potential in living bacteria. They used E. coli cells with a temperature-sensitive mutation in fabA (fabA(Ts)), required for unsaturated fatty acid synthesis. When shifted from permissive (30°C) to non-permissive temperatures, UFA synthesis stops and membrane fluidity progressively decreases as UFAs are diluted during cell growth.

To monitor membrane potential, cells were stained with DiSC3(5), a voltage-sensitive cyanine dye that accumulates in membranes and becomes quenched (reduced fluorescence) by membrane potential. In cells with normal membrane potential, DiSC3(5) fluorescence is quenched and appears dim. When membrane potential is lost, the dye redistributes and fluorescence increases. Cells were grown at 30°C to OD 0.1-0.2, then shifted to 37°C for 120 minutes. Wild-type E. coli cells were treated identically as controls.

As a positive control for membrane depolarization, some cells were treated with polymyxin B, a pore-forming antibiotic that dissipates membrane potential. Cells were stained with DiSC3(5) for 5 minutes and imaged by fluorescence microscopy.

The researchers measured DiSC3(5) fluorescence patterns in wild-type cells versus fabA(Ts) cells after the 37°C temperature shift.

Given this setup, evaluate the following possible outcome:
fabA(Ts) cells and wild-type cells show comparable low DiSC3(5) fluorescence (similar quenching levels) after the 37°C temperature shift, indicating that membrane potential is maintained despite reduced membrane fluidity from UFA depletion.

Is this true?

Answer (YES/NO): NO